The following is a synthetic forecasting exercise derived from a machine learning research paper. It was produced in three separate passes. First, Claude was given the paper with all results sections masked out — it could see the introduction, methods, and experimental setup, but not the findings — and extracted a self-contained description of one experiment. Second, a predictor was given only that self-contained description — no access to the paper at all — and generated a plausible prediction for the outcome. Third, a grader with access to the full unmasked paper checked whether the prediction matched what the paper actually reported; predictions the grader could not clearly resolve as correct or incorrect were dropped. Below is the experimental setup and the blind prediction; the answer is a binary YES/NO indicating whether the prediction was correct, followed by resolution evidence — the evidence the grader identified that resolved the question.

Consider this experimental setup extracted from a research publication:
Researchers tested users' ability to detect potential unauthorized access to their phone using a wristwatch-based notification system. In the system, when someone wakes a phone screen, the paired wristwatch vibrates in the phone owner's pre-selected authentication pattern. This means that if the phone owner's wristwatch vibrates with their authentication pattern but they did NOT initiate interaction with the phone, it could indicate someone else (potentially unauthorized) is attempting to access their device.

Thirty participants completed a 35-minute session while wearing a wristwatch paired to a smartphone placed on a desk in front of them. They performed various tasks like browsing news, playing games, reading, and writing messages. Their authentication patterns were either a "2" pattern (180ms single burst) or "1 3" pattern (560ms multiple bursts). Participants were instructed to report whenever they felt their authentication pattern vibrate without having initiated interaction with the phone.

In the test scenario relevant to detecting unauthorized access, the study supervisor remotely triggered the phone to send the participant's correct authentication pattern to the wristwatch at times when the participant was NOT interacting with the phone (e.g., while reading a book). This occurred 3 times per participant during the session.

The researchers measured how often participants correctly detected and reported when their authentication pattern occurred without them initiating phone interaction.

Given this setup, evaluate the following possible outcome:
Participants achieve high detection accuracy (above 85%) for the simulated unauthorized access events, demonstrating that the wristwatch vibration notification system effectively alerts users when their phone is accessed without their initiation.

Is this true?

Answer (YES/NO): YES